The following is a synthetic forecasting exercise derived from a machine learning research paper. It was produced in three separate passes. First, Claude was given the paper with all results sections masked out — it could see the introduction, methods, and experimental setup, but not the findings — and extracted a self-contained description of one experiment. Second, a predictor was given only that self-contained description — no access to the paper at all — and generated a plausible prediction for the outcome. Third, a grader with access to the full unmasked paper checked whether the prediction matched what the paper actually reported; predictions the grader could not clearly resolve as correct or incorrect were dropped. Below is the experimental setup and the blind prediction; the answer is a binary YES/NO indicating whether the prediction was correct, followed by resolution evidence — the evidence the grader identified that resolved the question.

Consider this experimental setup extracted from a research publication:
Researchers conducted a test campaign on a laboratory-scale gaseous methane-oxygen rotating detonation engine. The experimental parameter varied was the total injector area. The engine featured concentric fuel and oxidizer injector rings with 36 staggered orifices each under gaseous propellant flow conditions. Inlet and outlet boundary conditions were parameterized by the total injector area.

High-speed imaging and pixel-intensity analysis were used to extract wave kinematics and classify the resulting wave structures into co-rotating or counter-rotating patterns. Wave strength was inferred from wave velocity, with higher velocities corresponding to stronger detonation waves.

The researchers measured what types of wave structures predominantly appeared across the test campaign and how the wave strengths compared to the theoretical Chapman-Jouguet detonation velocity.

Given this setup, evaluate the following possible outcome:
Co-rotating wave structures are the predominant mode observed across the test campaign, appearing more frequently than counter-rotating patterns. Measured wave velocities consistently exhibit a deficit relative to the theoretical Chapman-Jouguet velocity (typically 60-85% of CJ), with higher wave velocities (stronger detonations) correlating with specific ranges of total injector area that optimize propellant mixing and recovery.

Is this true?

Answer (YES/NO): NO